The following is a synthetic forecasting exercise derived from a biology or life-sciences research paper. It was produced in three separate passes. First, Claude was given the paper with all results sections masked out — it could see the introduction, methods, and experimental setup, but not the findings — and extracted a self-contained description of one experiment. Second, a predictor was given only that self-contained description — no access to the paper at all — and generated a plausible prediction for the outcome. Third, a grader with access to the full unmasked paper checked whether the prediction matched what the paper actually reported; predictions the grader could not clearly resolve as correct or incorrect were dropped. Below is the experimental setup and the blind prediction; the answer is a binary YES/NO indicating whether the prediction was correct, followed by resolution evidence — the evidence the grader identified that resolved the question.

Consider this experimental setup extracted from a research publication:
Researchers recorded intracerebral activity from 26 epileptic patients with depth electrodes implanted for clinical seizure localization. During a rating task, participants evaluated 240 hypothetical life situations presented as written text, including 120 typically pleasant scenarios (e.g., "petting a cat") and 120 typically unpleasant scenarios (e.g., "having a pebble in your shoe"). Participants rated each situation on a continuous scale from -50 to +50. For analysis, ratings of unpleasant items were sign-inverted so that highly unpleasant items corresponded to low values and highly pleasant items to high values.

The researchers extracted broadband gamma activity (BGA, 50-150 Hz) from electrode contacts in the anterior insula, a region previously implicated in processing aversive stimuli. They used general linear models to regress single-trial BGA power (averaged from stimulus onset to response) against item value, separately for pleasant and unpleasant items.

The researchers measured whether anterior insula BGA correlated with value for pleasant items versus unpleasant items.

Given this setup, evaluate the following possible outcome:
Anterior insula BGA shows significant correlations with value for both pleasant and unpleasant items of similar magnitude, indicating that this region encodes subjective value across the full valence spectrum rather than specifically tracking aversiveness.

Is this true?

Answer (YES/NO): NO